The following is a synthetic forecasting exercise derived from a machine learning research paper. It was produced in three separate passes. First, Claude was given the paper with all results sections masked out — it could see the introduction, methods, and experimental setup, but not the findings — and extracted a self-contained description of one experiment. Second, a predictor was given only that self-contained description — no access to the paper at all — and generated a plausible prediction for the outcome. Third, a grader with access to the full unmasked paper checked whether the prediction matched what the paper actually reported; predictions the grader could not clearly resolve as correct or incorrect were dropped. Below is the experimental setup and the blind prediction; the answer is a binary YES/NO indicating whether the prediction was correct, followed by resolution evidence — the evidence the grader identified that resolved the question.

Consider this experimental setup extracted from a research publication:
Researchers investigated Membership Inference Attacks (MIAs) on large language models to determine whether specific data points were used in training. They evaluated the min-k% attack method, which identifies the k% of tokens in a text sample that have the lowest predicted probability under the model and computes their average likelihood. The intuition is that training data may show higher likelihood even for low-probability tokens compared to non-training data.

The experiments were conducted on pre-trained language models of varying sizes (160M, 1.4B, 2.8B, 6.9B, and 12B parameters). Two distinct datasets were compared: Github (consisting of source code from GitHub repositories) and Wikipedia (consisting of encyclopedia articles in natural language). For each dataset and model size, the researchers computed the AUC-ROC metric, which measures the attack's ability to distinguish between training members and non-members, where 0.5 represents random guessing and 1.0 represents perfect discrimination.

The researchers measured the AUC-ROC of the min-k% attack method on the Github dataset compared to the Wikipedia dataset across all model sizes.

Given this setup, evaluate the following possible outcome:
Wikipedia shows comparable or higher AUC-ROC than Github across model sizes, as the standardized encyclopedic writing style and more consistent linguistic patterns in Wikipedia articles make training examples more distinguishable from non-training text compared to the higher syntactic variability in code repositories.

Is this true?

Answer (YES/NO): NO